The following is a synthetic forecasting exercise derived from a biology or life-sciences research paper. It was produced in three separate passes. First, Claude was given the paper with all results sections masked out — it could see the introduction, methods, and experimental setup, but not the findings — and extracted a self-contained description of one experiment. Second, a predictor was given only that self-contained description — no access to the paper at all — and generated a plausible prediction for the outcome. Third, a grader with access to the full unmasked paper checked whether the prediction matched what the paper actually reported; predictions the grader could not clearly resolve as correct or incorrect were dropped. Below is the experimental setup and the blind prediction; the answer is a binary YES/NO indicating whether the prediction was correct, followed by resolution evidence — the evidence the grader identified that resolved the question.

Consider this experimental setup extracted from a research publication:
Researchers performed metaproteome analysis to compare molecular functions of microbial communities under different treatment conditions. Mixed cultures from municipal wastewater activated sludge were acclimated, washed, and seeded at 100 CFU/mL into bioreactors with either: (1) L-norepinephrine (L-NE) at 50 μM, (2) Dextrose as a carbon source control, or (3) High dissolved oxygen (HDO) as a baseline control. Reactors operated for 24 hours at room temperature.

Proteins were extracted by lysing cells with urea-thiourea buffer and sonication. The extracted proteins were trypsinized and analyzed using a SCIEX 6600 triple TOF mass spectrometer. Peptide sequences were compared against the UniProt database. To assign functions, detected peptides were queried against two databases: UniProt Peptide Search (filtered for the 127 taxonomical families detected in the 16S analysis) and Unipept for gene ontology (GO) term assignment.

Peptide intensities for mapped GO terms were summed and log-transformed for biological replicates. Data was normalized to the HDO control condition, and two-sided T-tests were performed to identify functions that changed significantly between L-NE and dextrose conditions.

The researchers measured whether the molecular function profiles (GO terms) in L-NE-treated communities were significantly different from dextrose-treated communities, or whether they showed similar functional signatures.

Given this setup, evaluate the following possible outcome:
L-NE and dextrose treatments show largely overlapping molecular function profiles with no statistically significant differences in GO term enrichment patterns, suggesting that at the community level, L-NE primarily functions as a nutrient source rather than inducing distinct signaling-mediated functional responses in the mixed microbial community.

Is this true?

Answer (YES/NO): NO